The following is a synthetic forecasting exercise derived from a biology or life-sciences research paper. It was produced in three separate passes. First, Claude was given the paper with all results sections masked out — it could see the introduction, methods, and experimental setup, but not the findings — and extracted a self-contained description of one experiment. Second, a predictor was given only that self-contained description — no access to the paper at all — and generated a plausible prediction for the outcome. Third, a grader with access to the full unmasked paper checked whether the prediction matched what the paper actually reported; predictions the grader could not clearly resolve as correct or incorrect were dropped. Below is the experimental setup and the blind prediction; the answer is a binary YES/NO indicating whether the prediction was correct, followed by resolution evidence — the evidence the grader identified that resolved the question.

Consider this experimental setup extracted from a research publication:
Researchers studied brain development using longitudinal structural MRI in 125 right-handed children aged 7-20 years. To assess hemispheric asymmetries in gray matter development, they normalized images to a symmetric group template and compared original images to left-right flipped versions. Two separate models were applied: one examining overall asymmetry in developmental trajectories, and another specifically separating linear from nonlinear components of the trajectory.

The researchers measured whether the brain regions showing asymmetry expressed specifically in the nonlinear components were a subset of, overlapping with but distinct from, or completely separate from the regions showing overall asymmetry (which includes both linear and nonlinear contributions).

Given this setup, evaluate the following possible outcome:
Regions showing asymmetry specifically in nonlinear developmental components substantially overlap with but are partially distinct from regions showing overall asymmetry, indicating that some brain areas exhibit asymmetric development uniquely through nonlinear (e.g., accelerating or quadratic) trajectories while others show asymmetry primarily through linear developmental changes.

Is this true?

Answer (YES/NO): NO